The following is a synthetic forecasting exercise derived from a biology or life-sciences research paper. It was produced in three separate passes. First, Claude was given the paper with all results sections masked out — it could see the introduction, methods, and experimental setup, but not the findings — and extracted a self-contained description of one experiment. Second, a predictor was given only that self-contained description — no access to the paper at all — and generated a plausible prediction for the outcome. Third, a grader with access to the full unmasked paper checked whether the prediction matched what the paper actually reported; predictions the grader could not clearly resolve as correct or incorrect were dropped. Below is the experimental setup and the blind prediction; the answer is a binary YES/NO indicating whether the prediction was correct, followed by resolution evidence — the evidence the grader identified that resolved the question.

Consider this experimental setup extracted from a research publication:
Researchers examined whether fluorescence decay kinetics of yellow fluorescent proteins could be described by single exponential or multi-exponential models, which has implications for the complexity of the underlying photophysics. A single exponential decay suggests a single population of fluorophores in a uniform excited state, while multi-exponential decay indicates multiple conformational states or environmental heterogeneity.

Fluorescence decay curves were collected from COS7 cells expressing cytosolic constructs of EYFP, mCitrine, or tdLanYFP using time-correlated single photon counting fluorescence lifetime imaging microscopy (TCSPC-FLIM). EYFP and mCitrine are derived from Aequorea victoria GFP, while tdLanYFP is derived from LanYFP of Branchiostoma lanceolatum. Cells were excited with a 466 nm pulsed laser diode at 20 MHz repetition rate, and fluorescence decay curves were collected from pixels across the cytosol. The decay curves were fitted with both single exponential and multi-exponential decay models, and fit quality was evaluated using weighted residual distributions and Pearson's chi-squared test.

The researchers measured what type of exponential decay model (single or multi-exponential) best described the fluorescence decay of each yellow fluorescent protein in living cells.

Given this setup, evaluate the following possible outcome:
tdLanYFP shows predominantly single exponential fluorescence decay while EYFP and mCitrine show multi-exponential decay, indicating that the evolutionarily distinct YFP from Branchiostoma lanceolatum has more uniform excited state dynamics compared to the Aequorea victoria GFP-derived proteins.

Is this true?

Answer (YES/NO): NO